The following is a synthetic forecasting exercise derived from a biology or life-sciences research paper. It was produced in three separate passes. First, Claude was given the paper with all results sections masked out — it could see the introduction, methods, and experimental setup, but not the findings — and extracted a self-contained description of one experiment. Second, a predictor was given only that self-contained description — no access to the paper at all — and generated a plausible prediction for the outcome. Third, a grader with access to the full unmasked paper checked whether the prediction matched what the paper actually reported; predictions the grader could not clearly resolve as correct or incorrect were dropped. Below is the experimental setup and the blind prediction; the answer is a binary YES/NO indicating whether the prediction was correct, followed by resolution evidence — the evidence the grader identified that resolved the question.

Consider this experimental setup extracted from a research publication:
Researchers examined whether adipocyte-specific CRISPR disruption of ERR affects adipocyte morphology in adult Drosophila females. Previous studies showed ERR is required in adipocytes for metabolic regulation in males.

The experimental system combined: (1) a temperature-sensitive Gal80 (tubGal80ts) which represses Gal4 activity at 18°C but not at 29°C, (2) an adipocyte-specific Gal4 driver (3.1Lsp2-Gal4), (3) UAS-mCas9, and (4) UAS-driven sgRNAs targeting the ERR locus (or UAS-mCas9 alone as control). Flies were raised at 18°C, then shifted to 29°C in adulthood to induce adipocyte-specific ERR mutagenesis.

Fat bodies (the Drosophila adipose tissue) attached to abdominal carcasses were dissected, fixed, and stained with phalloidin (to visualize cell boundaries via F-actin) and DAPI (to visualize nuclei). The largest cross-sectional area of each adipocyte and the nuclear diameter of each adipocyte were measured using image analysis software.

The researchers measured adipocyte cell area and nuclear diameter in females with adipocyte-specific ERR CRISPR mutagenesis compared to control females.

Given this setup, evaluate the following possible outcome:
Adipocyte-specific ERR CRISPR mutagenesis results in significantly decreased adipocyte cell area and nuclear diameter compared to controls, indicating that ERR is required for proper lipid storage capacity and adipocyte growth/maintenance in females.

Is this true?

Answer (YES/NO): NO